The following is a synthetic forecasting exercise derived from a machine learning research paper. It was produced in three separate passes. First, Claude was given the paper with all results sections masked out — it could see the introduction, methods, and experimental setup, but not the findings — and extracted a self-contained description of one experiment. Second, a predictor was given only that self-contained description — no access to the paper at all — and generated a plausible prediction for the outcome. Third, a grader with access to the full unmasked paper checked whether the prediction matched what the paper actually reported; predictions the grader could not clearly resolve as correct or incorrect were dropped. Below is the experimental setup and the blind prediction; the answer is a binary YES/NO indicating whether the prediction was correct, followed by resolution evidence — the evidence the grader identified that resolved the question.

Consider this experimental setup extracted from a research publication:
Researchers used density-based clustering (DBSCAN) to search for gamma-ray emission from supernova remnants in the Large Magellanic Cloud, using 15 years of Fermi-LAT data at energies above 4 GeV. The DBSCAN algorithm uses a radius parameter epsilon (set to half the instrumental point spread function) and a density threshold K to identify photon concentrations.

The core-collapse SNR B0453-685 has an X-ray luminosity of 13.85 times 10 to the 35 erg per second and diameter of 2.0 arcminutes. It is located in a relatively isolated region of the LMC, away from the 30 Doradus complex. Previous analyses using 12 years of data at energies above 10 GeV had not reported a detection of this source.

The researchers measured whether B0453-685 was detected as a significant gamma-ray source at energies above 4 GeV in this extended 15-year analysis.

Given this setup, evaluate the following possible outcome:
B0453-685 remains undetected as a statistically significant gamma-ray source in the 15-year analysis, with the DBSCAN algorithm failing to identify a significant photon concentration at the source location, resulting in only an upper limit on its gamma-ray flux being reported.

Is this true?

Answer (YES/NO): NO